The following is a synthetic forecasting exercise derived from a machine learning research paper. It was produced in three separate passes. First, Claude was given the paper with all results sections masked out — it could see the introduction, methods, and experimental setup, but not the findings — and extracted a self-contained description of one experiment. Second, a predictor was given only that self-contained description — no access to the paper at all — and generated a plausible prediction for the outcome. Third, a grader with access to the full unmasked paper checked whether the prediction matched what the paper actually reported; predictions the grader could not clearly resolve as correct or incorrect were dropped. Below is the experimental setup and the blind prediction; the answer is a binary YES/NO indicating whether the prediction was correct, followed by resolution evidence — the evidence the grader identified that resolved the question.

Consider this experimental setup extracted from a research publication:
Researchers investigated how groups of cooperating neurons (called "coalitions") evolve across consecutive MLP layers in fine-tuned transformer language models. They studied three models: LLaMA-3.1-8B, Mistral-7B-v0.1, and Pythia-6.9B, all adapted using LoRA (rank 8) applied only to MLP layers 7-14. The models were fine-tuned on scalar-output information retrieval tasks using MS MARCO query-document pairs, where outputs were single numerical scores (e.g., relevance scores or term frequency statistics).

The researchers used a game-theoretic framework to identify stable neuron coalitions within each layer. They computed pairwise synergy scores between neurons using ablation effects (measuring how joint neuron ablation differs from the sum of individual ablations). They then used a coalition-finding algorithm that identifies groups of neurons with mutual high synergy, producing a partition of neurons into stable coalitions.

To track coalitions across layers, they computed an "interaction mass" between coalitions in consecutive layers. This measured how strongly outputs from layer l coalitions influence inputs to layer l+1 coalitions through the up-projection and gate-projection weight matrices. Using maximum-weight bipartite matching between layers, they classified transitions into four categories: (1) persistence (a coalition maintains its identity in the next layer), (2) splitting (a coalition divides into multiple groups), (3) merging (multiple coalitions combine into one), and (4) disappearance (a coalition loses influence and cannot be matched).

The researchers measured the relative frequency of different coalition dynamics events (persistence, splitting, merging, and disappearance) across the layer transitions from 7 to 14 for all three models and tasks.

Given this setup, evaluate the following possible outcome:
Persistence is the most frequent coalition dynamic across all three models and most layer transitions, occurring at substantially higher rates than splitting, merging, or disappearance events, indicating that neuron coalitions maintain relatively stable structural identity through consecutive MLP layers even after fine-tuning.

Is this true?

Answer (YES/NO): NO